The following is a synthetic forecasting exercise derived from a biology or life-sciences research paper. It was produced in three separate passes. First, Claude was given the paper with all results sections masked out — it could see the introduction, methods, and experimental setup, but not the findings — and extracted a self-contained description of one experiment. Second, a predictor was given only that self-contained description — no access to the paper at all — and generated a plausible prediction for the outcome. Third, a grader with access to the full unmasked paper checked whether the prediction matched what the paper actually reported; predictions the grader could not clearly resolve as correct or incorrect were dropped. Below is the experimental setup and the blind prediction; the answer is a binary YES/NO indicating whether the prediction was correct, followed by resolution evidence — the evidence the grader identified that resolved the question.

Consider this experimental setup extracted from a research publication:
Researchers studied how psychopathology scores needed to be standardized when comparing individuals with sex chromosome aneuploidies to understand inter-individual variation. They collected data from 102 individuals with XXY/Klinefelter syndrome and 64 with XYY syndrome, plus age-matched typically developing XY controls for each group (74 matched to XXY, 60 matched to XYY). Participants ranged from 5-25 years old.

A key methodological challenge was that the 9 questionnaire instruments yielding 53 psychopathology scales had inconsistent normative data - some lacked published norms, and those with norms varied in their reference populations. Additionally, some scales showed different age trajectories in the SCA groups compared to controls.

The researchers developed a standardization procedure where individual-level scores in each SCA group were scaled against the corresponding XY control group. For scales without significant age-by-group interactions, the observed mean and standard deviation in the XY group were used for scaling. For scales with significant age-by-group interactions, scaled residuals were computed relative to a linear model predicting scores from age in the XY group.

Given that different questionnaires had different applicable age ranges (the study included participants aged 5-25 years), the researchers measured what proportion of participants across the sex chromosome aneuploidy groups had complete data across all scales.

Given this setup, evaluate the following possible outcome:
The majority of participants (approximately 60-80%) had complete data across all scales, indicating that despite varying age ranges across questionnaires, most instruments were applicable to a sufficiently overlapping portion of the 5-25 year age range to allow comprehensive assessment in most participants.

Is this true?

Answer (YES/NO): NO